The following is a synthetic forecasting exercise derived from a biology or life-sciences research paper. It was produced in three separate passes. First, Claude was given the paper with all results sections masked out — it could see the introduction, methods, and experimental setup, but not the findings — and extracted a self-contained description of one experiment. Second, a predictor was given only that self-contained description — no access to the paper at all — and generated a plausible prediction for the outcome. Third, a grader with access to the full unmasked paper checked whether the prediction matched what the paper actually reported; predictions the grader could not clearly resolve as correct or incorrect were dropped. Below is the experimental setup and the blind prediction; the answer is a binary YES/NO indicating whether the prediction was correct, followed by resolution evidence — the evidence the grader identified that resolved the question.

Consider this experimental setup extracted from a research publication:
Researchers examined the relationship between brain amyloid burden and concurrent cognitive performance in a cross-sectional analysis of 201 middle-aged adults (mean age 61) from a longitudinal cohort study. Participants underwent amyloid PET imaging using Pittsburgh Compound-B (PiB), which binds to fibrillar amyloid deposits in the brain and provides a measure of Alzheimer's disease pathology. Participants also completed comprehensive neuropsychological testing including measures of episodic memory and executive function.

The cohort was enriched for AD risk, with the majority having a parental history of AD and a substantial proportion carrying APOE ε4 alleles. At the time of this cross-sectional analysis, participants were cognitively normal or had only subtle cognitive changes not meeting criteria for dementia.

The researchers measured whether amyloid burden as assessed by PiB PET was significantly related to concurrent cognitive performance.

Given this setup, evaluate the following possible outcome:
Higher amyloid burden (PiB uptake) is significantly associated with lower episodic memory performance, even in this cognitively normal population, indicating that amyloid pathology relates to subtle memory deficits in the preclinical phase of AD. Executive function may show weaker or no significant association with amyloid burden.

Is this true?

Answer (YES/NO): NO